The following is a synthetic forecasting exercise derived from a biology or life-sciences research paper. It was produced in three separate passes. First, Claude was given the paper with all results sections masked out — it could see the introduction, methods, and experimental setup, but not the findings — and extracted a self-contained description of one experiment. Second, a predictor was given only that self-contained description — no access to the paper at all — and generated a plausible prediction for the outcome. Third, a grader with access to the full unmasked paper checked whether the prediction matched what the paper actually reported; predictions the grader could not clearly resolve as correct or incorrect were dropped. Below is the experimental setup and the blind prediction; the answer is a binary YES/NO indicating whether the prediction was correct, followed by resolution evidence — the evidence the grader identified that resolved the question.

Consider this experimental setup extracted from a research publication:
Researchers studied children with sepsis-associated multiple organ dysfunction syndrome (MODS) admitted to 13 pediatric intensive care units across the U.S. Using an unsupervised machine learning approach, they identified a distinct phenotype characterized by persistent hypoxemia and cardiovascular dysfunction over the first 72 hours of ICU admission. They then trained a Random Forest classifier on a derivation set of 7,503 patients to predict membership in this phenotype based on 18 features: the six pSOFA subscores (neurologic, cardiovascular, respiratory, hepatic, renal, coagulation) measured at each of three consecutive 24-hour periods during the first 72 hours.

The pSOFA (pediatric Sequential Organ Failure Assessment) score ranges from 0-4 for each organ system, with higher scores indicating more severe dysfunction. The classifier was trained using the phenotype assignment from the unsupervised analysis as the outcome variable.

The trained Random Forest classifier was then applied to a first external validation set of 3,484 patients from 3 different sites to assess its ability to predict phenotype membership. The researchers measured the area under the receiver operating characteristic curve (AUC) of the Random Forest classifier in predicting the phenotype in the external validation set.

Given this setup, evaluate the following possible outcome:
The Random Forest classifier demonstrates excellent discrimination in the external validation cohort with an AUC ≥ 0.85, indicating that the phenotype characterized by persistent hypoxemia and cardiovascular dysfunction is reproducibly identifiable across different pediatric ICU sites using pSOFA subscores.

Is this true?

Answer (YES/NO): YES